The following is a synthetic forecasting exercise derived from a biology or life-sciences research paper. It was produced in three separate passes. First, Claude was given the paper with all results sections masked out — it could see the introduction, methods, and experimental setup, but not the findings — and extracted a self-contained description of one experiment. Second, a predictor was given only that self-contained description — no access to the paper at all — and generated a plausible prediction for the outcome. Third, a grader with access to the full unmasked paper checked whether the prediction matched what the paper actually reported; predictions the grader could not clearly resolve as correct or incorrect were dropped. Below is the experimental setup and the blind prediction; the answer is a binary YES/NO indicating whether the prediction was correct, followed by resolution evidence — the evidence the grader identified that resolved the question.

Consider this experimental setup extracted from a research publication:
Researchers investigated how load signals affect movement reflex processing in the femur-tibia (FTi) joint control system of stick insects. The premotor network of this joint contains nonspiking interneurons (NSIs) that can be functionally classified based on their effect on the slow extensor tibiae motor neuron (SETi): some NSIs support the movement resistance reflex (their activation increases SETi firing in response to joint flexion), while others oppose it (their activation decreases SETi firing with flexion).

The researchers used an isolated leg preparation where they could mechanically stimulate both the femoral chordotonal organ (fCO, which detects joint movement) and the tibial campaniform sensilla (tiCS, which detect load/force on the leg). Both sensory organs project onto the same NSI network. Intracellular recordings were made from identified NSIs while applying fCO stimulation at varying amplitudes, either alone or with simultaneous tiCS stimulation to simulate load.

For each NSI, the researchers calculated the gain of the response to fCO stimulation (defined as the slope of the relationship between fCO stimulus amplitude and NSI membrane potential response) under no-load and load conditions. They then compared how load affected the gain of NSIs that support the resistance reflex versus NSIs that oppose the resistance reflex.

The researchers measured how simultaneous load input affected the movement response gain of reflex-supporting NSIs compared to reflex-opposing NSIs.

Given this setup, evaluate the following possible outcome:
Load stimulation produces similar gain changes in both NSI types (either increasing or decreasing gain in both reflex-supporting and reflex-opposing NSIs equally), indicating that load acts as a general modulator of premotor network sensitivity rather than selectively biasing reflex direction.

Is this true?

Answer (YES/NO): NO